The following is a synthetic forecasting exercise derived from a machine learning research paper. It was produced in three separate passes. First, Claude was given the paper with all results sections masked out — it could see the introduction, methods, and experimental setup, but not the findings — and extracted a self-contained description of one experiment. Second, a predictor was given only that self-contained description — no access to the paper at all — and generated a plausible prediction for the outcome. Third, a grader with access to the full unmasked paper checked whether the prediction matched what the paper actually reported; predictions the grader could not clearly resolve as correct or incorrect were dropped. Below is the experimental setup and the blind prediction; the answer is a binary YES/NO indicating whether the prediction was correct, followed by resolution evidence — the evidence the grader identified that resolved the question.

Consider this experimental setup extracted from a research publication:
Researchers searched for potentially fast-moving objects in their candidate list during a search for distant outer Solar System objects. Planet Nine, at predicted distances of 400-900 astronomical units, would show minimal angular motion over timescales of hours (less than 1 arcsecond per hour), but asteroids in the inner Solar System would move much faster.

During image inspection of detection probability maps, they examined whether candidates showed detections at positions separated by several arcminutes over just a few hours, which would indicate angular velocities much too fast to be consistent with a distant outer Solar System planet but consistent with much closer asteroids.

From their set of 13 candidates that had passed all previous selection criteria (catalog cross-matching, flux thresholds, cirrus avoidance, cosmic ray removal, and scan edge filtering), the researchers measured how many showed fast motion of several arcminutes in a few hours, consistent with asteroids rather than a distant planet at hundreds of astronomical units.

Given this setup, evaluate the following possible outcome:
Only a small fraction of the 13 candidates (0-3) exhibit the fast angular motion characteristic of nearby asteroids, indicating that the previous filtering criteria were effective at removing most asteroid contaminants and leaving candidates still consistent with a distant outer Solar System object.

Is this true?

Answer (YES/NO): YES